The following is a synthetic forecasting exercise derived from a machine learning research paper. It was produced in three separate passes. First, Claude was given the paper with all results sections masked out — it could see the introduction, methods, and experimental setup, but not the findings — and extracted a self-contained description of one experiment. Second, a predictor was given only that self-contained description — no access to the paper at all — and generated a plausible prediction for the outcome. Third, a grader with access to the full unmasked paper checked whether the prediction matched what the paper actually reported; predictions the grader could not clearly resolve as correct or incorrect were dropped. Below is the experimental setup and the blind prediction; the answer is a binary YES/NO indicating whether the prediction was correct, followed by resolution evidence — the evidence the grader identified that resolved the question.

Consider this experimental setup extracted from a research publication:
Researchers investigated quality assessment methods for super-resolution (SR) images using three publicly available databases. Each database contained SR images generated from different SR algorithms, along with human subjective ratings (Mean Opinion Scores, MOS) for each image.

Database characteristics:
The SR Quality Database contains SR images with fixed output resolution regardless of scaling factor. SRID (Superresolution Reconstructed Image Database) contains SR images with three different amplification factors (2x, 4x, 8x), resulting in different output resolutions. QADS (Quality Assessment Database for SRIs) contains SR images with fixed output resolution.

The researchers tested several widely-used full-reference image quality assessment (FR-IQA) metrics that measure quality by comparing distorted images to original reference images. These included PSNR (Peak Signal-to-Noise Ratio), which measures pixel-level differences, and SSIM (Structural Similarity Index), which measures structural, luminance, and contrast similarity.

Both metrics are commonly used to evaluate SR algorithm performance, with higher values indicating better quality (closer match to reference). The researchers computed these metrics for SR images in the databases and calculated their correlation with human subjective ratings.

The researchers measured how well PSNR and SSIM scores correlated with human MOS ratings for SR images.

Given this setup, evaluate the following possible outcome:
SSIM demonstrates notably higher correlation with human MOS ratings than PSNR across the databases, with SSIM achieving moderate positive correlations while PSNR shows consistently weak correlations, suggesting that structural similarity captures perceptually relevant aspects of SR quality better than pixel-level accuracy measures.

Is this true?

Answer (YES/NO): YES